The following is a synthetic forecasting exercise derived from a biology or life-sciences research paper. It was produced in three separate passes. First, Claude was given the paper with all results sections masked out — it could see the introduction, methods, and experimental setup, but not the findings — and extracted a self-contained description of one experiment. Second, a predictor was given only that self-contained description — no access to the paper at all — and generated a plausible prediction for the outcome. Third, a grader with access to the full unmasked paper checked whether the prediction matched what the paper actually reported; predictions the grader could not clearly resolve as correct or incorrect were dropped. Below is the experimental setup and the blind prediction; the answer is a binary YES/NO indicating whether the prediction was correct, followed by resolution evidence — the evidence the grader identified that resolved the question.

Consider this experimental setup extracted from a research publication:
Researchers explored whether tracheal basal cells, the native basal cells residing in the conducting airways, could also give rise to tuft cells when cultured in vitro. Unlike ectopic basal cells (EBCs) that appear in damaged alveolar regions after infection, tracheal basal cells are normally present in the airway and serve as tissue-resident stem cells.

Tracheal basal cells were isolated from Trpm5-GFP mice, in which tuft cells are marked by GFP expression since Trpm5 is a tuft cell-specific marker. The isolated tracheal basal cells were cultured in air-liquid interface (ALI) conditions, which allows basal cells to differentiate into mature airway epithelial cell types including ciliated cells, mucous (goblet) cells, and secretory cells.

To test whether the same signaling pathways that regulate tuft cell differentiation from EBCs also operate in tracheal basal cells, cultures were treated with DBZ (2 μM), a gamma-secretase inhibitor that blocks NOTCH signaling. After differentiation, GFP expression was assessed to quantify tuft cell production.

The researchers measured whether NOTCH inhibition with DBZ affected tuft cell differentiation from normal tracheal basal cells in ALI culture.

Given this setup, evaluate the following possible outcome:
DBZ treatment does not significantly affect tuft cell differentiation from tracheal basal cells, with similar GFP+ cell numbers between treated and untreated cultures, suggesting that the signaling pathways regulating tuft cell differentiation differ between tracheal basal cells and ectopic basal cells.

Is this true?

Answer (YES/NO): NO